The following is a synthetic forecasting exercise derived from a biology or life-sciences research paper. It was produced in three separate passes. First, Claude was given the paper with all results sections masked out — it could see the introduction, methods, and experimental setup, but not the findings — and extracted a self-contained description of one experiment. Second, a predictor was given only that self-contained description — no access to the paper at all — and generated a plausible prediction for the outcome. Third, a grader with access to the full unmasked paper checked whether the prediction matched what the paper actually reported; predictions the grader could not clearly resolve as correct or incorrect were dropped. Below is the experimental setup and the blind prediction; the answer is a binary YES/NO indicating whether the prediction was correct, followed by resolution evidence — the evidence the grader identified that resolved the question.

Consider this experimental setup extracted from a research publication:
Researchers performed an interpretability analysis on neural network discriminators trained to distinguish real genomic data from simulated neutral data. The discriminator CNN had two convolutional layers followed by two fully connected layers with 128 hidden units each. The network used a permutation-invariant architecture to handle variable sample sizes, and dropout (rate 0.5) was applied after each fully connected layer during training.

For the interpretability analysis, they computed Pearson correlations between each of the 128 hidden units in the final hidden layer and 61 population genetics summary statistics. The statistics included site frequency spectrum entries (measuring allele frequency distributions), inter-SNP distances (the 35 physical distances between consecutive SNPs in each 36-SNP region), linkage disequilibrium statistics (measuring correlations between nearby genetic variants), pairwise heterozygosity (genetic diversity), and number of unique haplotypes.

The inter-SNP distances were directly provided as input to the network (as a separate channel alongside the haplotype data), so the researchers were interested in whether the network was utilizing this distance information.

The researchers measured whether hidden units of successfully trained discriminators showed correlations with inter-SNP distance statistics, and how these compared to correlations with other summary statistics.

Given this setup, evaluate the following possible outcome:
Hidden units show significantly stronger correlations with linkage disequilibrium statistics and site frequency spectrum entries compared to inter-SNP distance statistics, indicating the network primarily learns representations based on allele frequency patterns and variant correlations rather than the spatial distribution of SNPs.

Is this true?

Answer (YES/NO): YES